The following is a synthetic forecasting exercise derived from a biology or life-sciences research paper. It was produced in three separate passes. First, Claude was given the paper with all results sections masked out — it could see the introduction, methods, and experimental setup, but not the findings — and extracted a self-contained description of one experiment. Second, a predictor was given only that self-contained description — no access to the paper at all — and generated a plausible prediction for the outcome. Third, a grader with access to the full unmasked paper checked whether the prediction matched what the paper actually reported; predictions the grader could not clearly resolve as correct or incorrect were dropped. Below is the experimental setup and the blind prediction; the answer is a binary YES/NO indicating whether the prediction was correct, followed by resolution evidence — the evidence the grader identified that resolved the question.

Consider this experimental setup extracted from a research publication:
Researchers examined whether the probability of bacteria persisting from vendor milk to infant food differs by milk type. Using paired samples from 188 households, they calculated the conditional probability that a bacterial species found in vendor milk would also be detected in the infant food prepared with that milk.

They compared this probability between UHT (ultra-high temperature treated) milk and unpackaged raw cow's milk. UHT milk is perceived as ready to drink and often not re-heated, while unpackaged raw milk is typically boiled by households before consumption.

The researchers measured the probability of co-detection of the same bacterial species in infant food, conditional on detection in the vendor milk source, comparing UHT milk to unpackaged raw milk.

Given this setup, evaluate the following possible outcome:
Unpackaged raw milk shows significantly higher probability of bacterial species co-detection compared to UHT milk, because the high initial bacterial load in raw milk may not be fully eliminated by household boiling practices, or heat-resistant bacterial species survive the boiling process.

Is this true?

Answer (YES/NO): NO